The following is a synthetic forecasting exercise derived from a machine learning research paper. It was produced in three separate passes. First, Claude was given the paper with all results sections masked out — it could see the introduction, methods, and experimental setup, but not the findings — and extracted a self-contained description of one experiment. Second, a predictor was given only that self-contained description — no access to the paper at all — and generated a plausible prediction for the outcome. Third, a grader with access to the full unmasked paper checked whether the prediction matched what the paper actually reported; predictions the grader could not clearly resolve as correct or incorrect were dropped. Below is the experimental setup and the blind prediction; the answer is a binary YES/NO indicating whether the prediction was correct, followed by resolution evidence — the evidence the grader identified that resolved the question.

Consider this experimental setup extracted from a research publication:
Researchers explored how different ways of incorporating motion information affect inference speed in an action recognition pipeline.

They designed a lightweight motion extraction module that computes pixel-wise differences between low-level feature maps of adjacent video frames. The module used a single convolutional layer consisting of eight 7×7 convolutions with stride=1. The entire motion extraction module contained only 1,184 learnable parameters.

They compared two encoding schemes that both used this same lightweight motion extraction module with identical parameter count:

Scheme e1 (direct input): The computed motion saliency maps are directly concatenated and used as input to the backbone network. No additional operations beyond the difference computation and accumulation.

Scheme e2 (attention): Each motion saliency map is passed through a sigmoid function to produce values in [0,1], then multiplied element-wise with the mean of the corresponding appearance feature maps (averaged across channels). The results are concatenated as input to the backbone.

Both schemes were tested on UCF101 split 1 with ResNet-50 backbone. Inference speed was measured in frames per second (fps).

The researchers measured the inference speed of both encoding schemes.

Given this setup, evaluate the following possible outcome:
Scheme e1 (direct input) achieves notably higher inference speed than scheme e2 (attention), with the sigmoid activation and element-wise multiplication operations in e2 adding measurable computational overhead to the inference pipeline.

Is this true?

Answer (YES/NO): YES